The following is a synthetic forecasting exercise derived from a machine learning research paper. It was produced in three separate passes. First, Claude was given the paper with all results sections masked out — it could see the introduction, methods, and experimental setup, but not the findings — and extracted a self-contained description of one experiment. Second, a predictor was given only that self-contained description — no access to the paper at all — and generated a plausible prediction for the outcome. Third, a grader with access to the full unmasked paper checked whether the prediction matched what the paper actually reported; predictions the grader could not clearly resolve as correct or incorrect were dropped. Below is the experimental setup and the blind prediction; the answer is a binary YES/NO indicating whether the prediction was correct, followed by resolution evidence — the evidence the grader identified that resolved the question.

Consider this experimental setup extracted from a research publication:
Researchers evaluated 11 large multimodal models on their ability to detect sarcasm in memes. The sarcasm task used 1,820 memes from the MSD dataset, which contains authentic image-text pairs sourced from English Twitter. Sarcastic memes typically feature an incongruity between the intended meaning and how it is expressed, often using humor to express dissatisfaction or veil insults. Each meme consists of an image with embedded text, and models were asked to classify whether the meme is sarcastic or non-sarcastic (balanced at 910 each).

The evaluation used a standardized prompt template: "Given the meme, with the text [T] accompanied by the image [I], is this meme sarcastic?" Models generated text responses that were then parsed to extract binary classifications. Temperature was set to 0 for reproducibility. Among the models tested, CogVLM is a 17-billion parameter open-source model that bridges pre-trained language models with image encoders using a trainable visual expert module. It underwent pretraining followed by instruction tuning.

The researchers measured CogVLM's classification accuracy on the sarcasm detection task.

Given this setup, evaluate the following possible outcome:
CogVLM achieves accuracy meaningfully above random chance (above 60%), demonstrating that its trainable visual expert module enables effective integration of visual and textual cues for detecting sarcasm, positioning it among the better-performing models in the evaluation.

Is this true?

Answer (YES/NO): NO